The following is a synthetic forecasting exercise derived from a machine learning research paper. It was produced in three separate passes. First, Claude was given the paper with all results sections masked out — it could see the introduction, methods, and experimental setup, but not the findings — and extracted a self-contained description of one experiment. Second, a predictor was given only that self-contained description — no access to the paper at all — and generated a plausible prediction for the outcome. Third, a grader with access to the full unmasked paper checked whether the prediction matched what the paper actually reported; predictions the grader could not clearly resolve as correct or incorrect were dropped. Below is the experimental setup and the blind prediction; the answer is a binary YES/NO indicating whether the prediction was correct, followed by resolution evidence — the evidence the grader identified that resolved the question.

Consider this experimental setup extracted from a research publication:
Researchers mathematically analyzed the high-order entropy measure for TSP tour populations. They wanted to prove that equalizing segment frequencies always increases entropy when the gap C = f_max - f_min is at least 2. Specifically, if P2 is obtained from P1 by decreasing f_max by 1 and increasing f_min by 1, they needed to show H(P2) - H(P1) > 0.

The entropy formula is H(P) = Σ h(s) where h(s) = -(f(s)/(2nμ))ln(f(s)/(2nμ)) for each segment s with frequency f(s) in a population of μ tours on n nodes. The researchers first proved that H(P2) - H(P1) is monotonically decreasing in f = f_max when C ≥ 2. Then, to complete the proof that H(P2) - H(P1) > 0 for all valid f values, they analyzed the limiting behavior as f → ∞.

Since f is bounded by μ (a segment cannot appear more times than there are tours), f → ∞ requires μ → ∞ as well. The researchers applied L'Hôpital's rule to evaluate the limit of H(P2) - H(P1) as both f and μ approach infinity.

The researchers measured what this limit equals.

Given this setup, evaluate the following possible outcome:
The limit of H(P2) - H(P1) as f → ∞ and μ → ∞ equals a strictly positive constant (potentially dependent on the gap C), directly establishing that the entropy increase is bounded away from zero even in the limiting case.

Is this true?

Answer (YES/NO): NO